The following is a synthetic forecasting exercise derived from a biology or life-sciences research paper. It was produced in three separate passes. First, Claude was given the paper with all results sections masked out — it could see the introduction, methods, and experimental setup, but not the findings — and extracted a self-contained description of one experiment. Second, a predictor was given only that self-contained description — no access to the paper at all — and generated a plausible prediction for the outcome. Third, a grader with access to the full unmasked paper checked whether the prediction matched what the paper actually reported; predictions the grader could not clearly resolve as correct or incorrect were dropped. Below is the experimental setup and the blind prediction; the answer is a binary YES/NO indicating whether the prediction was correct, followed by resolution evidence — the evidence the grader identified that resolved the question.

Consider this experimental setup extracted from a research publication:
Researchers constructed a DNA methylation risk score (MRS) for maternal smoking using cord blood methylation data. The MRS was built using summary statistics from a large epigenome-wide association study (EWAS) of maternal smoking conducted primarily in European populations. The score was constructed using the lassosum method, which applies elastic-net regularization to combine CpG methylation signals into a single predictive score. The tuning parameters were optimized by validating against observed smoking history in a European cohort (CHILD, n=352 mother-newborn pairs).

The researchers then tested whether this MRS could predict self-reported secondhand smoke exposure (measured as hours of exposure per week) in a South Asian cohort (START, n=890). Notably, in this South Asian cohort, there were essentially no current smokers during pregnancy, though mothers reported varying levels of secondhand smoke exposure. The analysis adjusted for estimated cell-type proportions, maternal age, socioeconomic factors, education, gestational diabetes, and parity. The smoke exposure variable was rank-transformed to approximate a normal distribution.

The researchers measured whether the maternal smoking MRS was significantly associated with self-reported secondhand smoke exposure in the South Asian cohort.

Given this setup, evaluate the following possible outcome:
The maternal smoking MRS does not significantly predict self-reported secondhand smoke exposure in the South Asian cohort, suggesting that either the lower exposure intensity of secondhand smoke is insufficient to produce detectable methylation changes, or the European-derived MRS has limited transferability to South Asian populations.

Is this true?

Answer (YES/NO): YES